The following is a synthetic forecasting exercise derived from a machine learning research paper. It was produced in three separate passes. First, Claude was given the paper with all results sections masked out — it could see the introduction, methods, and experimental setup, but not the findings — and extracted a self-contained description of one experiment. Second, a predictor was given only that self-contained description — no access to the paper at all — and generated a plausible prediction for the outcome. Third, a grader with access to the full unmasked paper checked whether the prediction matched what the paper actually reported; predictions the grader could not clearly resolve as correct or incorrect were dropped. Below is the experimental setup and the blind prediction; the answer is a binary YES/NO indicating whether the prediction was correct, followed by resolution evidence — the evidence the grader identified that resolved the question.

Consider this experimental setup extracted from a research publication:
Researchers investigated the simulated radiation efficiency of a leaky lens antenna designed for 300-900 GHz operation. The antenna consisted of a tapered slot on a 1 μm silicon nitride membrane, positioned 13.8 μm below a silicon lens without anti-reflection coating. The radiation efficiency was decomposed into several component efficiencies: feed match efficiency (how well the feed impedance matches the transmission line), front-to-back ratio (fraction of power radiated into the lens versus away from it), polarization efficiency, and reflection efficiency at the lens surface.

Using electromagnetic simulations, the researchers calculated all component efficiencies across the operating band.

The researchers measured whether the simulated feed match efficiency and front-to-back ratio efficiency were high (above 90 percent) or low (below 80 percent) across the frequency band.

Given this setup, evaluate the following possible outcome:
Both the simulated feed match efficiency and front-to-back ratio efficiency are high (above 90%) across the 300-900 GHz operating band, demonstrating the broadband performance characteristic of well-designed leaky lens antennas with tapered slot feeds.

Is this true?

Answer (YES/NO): YES